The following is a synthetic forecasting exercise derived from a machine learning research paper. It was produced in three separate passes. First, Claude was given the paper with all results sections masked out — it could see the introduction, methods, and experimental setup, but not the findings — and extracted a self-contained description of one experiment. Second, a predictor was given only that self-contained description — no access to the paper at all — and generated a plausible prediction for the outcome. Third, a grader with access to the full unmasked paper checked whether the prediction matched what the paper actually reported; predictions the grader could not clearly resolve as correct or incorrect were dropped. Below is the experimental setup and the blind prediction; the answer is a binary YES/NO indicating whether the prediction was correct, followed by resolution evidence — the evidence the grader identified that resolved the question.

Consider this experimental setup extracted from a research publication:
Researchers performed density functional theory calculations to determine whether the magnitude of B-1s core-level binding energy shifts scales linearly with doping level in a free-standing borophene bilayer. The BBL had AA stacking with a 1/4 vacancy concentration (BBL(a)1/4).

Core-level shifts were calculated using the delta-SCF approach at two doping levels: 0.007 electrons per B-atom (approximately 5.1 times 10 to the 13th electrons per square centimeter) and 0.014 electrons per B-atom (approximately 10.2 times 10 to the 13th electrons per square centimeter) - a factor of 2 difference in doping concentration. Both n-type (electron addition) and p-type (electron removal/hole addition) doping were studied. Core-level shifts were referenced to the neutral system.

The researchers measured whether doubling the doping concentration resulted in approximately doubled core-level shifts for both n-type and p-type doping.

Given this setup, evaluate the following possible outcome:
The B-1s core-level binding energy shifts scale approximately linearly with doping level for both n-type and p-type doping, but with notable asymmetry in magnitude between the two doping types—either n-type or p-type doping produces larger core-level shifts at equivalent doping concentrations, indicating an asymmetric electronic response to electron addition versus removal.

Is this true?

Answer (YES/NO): NO